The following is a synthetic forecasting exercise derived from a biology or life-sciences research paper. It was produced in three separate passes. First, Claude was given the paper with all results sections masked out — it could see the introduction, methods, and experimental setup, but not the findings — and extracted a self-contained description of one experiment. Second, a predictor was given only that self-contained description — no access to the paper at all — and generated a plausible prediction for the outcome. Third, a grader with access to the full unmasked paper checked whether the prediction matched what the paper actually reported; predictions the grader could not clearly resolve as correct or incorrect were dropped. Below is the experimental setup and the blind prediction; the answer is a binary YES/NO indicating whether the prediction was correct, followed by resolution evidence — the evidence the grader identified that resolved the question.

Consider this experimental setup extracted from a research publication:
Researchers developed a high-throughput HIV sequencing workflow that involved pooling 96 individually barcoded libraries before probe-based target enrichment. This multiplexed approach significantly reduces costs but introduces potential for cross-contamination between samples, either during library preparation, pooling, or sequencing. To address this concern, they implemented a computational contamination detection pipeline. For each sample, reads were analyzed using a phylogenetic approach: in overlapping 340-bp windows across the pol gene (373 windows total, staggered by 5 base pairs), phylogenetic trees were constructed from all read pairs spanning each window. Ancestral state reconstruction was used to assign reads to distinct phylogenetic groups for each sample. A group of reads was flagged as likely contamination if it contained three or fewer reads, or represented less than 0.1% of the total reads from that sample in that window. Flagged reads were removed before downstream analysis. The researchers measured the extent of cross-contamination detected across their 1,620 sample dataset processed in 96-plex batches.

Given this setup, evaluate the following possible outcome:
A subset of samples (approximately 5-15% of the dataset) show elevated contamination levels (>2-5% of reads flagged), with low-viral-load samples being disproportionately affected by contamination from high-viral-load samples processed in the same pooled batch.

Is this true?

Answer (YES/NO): NO